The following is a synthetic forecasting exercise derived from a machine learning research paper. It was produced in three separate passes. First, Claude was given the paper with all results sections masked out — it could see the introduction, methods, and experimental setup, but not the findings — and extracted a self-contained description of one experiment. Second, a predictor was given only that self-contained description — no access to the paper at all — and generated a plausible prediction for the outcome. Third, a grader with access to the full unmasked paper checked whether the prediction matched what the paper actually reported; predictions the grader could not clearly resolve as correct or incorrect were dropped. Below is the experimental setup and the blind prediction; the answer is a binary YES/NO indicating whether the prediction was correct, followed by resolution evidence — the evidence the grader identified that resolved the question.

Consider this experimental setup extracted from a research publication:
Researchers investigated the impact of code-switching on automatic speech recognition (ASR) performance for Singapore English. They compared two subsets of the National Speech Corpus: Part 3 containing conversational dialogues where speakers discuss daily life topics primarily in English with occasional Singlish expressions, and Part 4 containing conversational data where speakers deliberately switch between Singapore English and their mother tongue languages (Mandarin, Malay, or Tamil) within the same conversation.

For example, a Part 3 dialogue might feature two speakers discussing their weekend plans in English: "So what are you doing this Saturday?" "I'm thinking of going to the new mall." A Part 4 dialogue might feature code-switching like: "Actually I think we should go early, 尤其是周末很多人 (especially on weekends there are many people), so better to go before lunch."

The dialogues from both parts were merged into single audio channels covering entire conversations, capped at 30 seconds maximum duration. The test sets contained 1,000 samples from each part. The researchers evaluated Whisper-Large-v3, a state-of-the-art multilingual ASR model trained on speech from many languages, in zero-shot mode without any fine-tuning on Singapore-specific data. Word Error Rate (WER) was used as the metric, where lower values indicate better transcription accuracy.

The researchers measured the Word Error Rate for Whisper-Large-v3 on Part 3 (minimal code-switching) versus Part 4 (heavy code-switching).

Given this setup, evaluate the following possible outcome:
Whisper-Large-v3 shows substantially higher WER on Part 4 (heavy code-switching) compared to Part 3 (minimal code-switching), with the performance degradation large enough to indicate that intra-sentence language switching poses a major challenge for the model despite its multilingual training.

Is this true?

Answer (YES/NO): YES